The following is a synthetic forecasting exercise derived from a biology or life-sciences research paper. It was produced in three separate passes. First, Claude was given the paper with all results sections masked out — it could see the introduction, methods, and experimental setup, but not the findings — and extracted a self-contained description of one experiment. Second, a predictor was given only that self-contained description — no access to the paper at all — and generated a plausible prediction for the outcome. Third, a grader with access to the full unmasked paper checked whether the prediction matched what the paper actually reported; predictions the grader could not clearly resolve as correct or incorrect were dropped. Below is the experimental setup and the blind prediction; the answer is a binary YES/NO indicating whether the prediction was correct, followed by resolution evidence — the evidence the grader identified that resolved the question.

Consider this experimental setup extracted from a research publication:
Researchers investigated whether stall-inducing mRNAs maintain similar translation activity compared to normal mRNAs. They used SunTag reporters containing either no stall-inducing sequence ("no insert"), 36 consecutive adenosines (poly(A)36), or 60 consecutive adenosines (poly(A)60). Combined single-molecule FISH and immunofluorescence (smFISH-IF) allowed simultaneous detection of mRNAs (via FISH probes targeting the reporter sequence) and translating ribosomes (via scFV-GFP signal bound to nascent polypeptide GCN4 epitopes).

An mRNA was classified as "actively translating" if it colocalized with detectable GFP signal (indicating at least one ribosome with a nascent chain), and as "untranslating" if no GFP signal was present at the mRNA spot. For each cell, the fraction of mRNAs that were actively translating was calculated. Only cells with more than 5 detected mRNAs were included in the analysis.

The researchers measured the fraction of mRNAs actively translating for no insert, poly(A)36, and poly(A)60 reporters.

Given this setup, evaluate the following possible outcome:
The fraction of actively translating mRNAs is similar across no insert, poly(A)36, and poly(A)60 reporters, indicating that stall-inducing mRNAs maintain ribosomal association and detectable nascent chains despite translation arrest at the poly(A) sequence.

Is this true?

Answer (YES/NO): YES